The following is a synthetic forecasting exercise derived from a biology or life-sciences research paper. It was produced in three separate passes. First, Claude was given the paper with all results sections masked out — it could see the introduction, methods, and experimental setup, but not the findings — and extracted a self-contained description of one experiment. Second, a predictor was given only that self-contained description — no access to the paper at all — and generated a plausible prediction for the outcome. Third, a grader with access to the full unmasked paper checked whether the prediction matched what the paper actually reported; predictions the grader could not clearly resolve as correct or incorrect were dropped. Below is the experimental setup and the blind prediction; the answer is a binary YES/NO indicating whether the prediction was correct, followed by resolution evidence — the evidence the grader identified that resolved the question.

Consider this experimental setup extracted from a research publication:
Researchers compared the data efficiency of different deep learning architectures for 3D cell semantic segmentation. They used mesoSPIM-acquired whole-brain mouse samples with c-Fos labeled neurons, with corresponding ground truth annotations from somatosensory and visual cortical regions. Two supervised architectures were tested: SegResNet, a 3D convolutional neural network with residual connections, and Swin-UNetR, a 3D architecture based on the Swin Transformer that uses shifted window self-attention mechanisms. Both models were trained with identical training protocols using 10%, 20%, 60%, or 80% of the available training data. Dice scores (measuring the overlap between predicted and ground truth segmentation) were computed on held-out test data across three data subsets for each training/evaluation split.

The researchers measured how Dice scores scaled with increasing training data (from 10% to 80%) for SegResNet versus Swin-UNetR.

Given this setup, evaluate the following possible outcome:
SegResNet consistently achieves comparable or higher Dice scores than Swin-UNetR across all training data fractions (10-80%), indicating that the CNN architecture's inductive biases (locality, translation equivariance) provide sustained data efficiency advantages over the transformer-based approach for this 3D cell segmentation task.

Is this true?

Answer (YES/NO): NO